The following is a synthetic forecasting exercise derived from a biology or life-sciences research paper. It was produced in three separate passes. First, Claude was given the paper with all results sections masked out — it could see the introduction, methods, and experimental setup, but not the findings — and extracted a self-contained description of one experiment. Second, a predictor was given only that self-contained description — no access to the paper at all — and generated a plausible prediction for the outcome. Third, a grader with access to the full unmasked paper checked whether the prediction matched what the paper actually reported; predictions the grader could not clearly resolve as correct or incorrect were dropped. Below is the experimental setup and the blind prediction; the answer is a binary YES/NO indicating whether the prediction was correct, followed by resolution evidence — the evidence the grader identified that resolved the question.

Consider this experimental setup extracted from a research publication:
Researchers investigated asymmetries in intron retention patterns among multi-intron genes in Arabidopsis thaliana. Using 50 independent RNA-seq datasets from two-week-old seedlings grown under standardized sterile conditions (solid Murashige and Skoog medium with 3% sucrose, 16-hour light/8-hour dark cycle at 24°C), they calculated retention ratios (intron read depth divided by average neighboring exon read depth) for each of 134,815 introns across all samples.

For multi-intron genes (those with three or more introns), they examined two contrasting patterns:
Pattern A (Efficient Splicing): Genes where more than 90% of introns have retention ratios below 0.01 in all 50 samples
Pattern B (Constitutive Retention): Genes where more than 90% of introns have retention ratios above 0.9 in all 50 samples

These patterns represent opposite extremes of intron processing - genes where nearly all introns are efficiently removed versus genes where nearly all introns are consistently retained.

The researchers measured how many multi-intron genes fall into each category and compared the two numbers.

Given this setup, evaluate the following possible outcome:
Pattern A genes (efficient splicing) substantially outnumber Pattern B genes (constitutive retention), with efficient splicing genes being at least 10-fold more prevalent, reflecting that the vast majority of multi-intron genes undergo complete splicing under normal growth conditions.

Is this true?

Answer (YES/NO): NO